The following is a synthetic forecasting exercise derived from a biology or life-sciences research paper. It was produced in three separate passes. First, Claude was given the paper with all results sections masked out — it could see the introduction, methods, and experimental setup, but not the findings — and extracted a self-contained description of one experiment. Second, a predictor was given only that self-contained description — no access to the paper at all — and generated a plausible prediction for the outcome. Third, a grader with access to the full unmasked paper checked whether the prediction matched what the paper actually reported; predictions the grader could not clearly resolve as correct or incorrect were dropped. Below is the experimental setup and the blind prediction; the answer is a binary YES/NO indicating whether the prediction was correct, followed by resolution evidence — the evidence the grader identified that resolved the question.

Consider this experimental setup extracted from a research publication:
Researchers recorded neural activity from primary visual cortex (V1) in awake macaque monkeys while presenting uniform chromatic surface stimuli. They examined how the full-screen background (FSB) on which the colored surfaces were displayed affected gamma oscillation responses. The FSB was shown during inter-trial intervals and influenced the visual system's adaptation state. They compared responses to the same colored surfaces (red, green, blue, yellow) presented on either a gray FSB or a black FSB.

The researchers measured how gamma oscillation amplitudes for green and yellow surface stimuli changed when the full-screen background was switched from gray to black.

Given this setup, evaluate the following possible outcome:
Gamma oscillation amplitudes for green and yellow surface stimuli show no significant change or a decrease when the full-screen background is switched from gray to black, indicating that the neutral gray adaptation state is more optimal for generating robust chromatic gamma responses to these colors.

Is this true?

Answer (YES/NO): NO